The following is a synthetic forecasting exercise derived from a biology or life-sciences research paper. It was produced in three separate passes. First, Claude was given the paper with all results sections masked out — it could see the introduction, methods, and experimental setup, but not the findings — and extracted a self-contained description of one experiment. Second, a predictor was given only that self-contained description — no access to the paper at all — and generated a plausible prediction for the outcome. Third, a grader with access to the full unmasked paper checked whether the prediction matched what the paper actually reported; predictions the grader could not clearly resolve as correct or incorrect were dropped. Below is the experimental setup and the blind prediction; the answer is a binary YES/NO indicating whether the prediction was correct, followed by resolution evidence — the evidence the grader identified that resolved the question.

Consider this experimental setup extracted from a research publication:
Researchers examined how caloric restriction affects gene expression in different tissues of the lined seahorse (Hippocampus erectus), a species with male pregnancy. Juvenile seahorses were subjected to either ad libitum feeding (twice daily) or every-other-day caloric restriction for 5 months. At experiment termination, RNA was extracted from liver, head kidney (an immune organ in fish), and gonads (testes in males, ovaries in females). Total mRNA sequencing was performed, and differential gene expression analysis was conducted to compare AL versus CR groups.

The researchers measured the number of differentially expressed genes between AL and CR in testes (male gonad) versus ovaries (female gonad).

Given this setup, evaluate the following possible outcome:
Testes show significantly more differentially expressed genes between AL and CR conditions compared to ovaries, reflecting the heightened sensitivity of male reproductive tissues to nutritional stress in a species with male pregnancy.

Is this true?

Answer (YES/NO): NO